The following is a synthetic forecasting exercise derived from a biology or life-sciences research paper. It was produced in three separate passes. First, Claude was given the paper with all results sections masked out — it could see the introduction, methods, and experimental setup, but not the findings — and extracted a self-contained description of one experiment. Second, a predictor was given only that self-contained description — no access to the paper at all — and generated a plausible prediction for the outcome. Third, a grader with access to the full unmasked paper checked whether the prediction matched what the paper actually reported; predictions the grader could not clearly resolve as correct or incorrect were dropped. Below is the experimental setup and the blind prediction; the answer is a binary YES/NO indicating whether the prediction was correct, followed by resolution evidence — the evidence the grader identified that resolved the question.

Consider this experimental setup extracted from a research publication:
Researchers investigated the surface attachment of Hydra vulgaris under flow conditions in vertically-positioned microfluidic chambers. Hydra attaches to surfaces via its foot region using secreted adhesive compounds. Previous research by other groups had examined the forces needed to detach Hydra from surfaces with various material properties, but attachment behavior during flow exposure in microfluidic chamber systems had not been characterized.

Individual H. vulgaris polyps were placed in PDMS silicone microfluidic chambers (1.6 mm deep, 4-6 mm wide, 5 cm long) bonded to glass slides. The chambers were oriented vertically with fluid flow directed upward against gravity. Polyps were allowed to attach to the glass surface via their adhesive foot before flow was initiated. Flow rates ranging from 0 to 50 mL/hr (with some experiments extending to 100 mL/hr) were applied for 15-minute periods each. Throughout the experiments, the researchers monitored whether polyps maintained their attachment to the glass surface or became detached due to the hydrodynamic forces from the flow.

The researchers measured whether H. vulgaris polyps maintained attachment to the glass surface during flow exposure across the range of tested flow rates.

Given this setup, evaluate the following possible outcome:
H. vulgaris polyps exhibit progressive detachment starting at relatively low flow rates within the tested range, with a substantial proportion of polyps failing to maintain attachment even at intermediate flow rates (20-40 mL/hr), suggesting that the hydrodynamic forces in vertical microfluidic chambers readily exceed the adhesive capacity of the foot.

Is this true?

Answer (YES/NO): NO